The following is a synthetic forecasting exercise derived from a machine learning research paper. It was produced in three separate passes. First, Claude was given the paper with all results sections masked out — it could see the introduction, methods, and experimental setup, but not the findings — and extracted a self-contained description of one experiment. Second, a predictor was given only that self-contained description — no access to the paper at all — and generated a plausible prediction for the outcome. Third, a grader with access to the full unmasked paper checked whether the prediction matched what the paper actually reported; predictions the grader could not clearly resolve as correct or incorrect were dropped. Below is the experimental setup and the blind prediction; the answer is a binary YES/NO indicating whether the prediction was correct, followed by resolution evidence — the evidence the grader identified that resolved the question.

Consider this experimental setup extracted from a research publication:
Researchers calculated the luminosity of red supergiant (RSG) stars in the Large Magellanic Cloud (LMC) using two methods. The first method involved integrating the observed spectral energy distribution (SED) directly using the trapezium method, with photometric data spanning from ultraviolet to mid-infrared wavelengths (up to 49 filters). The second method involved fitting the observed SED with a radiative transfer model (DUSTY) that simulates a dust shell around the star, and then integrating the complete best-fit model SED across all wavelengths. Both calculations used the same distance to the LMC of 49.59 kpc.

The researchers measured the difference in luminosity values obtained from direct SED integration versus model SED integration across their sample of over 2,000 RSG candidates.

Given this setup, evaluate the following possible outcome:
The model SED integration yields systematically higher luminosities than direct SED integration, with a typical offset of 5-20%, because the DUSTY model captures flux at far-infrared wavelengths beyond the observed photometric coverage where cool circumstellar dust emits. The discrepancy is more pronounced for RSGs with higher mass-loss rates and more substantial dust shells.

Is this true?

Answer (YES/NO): NO